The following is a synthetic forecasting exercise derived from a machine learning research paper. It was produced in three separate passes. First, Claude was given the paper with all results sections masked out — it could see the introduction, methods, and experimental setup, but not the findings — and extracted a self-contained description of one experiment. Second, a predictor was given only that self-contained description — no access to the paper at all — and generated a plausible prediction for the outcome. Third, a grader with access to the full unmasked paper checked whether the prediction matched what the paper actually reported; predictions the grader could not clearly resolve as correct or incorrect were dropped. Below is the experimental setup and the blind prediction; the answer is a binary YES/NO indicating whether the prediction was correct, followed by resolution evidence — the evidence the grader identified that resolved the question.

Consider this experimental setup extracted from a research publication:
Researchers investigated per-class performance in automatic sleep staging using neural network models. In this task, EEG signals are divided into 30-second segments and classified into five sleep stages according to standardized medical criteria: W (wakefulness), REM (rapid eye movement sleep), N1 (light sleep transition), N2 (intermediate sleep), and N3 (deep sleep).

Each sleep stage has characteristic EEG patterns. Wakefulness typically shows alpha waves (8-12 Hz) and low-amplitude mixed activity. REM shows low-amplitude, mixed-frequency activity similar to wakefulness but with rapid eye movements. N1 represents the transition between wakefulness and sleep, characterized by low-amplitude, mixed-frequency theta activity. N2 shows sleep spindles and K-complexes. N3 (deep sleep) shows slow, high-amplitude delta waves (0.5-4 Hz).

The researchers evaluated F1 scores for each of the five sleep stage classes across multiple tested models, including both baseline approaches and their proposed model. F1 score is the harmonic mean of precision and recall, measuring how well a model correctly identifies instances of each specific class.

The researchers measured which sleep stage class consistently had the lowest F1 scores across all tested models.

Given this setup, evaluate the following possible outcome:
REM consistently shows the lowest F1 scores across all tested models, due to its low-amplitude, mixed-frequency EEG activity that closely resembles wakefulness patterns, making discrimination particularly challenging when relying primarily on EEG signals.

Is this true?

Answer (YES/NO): NO